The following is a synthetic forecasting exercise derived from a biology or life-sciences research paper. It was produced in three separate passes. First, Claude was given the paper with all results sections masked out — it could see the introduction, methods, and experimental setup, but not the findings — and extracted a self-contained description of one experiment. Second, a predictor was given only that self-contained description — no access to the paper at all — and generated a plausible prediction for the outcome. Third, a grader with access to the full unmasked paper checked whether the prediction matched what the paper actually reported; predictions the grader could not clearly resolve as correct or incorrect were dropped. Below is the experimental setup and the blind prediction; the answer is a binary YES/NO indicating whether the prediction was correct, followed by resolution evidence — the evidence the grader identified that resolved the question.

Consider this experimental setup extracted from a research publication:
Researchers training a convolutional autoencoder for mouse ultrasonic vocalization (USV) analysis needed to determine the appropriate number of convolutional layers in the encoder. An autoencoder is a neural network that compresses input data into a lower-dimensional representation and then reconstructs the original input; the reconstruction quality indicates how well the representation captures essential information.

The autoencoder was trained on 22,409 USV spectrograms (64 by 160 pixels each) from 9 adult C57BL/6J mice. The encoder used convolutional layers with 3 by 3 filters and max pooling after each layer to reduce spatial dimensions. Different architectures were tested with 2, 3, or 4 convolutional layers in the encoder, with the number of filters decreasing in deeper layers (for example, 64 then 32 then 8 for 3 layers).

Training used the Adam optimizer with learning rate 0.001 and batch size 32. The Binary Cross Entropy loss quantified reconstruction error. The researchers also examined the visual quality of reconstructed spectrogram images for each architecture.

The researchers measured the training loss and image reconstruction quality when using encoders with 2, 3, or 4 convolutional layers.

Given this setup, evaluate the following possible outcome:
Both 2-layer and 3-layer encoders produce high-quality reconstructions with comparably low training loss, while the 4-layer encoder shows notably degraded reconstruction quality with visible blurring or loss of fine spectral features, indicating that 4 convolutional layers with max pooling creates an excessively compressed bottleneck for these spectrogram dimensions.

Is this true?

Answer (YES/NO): NO